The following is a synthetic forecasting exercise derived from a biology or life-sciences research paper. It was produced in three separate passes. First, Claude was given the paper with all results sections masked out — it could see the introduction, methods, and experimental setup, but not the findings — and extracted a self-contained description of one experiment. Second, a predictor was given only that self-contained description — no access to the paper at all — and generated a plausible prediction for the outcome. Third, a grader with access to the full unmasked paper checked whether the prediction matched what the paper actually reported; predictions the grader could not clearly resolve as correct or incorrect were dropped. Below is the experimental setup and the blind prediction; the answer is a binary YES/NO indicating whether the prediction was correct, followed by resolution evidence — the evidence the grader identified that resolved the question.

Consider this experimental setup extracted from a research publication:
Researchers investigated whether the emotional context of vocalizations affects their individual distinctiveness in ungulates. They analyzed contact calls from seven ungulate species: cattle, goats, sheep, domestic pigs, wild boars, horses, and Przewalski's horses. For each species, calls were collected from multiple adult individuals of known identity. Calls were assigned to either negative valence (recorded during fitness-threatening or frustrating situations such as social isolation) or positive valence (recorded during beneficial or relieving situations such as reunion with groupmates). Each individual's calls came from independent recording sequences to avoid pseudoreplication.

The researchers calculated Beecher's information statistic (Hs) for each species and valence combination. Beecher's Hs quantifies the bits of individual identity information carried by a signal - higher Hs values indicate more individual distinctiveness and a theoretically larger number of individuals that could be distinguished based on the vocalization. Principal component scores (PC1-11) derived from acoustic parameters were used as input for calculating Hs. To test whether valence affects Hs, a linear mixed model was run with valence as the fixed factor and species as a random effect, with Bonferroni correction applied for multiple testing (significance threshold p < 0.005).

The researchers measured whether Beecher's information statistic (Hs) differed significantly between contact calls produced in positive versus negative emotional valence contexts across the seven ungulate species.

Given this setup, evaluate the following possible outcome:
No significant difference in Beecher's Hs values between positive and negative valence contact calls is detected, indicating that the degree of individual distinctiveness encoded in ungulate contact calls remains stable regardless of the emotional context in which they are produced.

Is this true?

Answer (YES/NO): YES